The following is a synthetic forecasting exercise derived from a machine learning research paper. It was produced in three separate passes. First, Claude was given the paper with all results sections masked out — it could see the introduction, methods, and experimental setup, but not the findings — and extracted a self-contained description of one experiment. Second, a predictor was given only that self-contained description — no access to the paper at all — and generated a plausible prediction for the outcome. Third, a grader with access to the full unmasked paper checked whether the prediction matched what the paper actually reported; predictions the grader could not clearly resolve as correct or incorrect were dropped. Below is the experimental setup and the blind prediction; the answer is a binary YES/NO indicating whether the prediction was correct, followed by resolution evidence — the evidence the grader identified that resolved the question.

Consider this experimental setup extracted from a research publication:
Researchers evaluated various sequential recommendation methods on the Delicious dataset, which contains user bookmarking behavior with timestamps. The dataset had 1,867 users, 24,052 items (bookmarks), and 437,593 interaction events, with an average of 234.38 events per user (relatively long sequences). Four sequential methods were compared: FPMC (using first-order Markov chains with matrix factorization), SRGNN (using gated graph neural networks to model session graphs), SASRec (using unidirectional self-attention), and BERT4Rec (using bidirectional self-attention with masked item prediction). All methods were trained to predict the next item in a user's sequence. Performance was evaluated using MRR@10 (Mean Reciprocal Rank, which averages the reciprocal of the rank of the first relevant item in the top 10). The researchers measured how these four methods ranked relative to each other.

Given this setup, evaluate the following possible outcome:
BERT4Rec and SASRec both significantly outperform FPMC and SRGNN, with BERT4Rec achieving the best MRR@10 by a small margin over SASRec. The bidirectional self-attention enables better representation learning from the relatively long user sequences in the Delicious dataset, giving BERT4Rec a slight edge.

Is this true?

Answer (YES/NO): NO